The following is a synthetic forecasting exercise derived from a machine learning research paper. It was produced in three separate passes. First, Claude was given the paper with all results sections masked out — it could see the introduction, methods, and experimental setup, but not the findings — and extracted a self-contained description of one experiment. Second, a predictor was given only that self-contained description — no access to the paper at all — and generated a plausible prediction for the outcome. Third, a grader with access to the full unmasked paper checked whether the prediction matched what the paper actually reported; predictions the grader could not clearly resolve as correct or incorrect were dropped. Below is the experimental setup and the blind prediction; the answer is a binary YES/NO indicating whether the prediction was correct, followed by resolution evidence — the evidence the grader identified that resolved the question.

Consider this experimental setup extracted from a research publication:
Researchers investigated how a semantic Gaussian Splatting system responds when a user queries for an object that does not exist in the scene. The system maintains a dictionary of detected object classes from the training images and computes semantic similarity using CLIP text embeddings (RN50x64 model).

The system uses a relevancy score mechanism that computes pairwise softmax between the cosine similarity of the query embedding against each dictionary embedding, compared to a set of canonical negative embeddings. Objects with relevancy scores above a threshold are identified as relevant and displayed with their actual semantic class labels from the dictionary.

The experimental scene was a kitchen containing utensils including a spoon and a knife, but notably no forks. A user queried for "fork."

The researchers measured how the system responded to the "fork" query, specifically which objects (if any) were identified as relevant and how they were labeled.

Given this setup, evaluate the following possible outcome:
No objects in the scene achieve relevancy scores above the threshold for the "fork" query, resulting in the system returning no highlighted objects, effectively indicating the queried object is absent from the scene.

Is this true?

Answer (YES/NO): NO